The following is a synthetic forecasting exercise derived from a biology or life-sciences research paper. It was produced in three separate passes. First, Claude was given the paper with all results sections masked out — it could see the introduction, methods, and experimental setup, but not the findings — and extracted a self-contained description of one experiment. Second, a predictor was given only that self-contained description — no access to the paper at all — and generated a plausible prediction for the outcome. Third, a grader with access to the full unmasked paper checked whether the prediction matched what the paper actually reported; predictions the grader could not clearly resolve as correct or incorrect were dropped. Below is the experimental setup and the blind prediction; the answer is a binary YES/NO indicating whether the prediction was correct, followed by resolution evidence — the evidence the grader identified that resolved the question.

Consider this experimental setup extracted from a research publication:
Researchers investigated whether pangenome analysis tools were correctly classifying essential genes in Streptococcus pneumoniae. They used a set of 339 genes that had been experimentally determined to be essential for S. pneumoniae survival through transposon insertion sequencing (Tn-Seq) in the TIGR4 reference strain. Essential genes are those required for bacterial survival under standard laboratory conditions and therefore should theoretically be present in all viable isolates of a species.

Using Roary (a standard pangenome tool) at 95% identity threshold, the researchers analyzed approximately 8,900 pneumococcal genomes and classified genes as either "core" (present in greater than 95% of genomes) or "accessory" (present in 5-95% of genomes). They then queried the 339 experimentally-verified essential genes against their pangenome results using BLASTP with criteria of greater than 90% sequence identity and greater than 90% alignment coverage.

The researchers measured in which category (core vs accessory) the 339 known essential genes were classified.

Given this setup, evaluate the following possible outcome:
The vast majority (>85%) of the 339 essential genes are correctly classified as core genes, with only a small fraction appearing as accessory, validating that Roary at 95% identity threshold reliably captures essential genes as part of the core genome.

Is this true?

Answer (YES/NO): NO